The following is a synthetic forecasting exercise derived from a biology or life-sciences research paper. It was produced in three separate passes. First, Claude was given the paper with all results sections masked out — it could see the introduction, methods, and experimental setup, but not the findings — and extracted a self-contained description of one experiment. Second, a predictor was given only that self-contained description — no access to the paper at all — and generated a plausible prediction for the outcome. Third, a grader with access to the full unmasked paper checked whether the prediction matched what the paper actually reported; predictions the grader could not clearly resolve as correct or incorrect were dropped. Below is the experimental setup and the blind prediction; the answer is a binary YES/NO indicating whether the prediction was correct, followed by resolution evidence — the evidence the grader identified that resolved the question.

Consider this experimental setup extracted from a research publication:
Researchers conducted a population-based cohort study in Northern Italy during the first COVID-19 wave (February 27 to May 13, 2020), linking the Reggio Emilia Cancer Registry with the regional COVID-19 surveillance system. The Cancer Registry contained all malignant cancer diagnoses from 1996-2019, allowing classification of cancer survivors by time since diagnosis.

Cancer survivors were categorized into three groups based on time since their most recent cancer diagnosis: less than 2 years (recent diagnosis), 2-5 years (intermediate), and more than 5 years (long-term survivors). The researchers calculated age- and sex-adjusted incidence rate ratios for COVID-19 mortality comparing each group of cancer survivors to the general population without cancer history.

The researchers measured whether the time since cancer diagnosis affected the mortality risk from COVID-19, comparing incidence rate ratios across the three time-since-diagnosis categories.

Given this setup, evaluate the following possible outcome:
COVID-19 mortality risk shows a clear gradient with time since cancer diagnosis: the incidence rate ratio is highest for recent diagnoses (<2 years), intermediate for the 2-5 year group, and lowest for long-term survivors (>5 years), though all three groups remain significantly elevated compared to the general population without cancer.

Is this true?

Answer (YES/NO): NO